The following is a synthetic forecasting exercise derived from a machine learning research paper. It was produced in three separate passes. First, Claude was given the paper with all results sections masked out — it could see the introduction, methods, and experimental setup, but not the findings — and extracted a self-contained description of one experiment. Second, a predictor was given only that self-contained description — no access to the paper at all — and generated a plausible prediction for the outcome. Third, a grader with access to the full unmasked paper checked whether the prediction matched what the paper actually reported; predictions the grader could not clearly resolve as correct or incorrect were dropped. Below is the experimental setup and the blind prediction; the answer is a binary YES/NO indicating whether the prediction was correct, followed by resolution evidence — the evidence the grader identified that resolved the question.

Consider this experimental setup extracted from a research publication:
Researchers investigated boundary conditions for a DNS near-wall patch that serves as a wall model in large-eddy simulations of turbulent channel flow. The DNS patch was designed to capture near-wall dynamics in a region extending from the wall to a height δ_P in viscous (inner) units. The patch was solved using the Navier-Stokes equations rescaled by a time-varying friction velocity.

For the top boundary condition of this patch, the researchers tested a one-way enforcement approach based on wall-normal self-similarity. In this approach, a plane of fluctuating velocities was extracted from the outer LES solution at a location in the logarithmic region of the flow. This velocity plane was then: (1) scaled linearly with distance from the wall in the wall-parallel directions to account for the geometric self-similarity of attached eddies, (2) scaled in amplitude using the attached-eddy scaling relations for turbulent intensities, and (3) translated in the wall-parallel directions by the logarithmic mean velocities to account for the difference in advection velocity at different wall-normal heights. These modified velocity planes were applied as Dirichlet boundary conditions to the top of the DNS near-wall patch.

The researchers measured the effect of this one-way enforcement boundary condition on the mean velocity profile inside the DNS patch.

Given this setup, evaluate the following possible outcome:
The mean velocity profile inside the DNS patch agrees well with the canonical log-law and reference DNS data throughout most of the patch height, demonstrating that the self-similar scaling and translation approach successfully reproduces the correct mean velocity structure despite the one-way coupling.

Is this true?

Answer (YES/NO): NO